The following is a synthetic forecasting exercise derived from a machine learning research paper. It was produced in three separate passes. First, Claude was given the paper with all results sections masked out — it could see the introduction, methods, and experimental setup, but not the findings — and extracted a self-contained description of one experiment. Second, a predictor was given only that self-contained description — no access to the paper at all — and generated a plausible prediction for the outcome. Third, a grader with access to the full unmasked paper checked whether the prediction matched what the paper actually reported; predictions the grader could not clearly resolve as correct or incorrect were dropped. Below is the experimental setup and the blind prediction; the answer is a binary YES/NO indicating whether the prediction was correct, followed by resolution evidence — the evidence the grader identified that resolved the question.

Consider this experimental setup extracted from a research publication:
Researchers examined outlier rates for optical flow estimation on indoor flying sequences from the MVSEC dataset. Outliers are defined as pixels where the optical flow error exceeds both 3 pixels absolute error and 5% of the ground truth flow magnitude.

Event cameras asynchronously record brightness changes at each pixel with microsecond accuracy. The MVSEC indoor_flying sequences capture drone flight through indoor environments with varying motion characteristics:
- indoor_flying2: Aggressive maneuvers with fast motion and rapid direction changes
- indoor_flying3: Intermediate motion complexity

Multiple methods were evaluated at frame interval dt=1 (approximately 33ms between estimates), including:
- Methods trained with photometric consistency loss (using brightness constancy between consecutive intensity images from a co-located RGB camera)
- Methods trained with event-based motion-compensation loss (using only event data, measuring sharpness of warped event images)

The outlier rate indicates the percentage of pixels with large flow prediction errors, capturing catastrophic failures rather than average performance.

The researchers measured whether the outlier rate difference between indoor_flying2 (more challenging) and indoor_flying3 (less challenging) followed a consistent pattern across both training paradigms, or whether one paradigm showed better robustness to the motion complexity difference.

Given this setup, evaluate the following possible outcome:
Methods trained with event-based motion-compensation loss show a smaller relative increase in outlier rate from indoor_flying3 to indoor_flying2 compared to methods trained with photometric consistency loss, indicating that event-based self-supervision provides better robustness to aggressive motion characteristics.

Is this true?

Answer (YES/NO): NO